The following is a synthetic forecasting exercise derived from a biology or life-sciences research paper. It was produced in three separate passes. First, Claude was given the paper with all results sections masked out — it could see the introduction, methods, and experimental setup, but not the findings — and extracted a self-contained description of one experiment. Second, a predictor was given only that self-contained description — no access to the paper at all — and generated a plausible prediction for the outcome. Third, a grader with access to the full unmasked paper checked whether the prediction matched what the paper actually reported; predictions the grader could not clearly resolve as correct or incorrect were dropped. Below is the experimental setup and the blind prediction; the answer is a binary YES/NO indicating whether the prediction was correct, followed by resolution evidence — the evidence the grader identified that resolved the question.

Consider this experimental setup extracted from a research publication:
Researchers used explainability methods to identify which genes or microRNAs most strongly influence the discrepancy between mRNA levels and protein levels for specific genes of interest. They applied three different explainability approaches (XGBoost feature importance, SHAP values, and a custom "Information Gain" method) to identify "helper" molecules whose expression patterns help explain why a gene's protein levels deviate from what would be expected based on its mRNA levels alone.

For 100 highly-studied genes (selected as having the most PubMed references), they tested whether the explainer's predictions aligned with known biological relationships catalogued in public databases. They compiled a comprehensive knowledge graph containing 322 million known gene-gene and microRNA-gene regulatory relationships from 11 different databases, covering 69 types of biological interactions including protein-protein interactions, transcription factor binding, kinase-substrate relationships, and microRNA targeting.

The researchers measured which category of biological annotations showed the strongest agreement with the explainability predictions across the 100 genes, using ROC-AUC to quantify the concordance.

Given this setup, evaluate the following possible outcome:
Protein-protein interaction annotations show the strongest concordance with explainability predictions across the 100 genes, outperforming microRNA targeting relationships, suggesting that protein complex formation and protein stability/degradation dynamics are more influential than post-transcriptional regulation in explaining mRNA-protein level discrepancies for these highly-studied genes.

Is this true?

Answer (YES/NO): NO